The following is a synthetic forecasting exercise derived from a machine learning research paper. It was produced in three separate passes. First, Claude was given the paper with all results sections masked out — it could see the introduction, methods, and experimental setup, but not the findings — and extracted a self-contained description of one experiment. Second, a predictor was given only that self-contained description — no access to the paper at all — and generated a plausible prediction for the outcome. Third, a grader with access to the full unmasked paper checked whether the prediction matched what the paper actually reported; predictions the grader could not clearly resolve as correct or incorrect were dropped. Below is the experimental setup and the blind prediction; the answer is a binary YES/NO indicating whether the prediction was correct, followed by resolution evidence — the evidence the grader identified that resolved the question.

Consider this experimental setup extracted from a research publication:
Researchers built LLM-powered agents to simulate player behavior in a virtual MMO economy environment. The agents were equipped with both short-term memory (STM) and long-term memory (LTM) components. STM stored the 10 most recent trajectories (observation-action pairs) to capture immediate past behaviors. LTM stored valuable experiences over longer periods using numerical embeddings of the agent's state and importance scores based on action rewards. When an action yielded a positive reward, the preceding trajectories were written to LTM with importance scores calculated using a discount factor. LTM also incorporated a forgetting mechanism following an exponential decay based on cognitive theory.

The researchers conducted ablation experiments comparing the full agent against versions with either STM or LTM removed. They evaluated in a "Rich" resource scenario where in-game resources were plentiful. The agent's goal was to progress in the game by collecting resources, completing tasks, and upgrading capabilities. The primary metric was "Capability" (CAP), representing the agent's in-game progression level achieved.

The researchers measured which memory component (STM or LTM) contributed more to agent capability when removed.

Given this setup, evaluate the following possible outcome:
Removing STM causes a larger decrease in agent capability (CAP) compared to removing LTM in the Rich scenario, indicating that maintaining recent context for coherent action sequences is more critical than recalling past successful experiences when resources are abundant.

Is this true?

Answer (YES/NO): NO